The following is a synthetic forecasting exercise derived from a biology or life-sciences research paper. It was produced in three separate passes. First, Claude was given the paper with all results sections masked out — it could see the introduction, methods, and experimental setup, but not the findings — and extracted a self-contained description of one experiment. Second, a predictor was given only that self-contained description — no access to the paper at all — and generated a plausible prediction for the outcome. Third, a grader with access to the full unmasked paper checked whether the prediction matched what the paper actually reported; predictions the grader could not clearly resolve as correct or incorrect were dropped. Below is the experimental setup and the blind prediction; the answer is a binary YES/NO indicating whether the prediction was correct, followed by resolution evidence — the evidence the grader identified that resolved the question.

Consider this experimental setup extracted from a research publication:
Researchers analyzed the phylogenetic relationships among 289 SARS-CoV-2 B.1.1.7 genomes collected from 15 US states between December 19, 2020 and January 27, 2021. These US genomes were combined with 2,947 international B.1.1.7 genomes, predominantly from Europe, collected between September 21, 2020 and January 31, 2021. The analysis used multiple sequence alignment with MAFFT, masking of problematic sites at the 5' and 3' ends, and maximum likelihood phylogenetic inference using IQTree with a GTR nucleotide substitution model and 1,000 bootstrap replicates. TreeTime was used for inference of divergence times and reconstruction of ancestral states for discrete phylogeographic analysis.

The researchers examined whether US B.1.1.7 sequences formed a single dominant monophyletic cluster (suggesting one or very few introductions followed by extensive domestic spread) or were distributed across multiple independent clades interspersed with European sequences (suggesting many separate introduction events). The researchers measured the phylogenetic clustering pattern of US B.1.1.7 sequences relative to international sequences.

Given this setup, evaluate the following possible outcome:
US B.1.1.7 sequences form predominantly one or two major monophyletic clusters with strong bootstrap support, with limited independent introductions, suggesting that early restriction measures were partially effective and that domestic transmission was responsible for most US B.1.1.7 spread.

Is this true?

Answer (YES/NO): NO